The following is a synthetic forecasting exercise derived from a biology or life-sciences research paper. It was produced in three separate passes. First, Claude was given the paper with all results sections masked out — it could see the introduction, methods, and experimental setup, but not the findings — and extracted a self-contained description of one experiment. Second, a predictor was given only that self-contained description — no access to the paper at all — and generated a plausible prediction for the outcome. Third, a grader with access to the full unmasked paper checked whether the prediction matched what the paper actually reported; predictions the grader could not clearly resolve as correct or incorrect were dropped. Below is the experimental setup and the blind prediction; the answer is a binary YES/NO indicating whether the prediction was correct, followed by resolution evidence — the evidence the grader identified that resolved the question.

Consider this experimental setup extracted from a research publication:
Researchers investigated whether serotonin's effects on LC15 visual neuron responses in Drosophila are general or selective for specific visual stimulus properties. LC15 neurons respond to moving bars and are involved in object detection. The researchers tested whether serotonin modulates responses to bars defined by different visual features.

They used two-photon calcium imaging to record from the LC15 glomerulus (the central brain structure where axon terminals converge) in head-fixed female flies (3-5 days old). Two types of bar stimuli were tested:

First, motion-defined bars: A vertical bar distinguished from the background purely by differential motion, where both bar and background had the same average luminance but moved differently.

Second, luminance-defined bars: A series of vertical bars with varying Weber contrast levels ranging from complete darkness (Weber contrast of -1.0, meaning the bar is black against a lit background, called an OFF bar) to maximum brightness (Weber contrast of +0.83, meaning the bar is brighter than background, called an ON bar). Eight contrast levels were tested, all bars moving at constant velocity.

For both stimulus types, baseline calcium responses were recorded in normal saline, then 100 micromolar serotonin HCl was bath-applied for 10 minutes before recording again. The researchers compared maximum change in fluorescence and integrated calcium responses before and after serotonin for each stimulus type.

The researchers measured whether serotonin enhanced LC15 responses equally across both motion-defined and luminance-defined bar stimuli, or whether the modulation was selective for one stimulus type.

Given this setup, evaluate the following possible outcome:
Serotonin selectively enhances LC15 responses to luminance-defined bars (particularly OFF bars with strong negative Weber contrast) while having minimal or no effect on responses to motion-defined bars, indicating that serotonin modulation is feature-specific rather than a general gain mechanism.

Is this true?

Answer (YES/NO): NO